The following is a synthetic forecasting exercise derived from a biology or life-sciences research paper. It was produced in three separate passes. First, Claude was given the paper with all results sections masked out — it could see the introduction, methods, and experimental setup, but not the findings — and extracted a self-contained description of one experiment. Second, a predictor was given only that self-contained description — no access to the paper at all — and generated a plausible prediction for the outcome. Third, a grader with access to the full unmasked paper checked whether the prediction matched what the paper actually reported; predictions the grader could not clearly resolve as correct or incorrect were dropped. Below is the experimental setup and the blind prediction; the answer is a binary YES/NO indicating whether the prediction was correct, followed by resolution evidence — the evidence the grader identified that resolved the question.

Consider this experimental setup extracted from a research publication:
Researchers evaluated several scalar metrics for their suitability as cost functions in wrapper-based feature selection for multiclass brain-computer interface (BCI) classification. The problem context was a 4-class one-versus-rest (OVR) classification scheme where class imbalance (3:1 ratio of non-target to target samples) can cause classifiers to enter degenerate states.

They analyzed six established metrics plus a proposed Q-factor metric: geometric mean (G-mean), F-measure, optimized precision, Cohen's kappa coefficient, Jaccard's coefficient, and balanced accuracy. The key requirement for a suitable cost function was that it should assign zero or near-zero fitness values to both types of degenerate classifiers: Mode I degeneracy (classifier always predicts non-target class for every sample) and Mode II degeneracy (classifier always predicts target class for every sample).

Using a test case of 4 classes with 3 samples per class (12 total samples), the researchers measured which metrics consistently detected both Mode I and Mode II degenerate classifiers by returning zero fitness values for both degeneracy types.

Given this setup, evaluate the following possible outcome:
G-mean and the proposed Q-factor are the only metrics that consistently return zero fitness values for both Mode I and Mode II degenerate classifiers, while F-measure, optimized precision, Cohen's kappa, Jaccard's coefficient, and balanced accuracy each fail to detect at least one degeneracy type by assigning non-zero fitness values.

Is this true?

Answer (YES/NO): NO